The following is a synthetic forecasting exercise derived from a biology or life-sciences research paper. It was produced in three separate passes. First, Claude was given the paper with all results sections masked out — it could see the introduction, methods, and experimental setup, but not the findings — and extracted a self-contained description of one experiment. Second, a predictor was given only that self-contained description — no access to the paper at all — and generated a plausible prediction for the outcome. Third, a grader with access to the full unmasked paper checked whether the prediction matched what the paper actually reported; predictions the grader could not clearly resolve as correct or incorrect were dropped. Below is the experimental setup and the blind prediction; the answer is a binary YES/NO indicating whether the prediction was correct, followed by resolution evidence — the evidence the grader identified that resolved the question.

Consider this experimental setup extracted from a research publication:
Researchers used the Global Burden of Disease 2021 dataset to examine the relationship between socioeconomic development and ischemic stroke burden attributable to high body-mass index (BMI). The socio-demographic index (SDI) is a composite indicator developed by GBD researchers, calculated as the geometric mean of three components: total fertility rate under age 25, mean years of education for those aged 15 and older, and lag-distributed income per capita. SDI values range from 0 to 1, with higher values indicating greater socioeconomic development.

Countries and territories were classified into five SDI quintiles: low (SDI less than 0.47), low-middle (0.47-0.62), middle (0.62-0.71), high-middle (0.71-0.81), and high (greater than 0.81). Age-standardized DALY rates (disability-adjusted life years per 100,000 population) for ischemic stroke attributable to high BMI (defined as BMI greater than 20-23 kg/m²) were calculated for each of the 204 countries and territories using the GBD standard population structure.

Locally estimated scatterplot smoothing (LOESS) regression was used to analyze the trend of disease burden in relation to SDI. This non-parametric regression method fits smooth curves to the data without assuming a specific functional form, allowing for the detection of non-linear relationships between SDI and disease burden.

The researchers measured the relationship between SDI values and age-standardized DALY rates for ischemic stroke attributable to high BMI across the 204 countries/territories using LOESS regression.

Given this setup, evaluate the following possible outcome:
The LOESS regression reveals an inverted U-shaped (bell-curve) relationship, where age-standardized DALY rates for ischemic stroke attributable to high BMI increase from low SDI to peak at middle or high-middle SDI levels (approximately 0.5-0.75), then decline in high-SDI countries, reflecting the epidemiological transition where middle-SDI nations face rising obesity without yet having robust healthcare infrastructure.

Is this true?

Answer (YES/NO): YES